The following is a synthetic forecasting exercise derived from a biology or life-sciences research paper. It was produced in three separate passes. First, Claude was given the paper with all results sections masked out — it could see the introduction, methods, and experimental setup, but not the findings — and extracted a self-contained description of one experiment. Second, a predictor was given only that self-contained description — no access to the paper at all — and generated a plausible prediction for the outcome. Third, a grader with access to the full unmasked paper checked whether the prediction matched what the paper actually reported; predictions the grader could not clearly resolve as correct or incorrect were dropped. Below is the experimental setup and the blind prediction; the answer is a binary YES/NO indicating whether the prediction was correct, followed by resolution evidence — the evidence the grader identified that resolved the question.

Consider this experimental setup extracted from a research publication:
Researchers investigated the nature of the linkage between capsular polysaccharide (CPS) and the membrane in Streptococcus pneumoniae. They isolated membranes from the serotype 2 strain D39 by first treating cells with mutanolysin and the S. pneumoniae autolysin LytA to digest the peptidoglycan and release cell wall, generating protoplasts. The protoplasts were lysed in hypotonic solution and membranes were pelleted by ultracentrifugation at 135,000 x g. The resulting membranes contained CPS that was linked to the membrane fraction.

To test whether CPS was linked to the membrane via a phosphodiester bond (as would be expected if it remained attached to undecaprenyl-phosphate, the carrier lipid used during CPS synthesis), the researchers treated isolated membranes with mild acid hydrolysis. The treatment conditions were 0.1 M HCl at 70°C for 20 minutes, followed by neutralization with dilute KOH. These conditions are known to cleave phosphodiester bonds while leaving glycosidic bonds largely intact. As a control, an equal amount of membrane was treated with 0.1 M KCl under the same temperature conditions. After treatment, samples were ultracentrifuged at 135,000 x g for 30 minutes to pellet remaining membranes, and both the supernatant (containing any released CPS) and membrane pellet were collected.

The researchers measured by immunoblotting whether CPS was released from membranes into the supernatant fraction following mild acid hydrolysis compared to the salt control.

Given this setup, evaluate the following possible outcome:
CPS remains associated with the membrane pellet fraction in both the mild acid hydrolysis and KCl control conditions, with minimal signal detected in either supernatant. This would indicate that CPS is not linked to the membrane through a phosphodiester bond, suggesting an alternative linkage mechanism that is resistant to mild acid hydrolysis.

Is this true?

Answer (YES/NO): YES